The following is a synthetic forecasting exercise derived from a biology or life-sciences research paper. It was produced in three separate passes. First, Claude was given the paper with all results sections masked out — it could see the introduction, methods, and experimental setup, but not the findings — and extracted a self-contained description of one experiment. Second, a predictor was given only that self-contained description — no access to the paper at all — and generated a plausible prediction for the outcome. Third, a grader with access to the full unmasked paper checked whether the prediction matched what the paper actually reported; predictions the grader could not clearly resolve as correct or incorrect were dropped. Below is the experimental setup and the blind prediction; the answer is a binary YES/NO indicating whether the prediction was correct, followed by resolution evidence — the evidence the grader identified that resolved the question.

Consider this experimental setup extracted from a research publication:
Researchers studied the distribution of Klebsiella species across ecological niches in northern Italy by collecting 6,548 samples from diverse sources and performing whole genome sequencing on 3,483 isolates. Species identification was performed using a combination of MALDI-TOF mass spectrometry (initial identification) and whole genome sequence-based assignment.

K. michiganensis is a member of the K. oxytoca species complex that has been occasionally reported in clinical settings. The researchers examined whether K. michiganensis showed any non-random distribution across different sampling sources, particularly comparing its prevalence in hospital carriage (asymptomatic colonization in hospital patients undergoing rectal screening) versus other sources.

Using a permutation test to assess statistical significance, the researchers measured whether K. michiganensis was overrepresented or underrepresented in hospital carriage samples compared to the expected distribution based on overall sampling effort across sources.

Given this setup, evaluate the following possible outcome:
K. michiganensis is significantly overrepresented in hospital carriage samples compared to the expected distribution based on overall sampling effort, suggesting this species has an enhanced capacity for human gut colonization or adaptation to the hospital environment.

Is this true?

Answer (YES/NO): YES